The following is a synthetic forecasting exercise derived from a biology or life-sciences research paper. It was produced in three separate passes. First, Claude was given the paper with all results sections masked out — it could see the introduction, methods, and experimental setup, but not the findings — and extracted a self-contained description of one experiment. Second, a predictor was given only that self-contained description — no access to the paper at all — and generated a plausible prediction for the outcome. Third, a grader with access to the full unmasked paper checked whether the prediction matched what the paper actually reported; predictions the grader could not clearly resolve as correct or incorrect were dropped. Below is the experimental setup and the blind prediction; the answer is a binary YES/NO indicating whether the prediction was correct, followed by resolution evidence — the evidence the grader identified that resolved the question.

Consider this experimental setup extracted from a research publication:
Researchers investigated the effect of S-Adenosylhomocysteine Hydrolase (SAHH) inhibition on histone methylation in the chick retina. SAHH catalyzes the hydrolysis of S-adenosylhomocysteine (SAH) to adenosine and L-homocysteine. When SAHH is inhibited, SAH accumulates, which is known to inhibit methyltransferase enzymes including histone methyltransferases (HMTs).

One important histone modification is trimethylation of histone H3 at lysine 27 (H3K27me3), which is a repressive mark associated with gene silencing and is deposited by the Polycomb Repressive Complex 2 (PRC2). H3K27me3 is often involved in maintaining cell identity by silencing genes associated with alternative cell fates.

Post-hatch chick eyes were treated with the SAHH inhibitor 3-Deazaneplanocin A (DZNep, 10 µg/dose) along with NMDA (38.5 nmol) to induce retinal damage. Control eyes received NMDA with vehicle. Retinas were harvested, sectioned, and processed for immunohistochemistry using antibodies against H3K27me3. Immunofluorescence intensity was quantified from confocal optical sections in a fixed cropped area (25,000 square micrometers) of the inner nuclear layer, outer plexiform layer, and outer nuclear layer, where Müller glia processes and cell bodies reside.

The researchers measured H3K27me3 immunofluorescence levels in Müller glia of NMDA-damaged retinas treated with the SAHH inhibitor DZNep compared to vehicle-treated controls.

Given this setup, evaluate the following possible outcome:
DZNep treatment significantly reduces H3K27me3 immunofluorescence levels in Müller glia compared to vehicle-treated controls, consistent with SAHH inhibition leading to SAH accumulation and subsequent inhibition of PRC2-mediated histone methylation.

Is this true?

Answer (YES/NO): YES